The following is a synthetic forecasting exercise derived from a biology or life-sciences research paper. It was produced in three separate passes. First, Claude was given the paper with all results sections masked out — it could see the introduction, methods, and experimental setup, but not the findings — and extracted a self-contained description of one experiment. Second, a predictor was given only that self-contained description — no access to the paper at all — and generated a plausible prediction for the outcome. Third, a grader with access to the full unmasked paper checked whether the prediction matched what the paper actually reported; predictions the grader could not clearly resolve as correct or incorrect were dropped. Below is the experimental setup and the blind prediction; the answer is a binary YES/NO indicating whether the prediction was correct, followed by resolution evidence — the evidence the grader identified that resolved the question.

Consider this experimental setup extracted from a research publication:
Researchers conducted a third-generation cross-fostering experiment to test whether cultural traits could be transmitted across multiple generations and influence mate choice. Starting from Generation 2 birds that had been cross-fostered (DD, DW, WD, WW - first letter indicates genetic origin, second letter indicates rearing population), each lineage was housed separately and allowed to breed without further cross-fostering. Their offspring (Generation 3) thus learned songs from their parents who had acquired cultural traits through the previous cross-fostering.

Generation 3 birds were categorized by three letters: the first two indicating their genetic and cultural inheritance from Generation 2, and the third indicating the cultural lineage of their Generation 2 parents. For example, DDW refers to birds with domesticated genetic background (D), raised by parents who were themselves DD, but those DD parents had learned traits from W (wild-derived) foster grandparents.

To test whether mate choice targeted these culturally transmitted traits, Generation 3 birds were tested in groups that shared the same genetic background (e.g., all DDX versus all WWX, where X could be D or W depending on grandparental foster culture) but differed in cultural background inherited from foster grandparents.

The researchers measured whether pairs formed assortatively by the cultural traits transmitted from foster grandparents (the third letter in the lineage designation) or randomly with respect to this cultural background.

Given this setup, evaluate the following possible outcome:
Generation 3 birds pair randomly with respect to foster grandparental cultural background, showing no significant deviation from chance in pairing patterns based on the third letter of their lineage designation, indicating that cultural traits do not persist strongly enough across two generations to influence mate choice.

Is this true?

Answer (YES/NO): NO